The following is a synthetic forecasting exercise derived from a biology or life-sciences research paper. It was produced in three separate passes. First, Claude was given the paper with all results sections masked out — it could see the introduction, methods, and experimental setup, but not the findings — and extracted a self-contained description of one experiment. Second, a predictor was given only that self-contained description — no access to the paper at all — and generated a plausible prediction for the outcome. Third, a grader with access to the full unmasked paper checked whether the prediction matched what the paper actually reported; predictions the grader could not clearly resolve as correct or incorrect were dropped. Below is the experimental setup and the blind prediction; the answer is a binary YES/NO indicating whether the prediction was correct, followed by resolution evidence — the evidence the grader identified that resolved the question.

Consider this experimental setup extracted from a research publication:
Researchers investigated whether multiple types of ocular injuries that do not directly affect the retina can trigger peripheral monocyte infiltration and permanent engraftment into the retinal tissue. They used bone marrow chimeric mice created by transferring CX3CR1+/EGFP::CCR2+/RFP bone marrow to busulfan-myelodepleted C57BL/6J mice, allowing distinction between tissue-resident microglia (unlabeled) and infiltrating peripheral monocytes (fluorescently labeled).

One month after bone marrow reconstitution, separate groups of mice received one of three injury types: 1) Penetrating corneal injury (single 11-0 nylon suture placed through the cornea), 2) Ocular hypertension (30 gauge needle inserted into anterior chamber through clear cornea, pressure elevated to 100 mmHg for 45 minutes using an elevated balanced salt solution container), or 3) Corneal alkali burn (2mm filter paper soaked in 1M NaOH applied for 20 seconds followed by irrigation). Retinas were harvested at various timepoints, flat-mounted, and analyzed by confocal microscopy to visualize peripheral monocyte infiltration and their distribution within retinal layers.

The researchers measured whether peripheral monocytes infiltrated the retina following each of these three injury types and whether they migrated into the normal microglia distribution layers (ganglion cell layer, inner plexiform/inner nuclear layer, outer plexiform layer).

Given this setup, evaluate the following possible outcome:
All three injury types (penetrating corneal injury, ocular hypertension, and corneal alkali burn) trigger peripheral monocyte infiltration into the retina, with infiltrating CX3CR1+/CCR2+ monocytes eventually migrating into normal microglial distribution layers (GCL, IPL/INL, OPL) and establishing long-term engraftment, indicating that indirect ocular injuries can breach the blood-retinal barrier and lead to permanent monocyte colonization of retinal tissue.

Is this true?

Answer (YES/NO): YES